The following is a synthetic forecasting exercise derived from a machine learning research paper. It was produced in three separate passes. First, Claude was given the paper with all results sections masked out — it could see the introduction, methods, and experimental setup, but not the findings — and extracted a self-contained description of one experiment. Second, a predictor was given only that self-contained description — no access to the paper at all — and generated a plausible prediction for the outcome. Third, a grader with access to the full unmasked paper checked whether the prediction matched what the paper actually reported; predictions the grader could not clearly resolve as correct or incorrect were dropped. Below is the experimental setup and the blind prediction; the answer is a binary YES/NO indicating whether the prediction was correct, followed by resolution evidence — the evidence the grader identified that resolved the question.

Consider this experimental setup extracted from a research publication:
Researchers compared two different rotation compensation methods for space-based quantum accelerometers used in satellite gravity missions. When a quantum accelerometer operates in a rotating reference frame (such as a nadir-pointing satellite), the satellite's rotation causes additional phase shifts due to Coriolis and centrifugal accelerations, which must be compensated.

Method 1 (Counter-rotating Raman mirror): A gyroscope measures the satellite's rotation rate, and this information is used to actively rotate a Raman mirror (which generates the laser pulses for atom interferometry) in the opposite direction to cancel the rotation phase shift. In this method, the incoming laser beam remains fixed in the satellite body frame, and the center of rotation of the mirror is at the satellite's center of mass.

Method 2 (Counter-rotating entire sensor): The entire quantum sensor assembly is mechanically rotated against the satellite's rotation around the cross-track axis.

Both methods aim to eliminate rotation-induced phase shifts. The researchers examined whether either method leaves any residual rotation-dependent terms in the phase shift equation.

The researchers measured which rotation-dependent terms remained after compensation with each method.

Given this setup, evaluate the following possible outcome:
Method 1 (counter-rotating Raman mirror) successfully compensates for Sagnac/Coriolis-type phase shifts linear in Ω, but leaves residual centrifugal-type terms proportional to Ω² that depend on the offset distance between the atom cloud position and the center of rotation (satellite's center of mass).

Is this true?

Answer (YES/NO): YES